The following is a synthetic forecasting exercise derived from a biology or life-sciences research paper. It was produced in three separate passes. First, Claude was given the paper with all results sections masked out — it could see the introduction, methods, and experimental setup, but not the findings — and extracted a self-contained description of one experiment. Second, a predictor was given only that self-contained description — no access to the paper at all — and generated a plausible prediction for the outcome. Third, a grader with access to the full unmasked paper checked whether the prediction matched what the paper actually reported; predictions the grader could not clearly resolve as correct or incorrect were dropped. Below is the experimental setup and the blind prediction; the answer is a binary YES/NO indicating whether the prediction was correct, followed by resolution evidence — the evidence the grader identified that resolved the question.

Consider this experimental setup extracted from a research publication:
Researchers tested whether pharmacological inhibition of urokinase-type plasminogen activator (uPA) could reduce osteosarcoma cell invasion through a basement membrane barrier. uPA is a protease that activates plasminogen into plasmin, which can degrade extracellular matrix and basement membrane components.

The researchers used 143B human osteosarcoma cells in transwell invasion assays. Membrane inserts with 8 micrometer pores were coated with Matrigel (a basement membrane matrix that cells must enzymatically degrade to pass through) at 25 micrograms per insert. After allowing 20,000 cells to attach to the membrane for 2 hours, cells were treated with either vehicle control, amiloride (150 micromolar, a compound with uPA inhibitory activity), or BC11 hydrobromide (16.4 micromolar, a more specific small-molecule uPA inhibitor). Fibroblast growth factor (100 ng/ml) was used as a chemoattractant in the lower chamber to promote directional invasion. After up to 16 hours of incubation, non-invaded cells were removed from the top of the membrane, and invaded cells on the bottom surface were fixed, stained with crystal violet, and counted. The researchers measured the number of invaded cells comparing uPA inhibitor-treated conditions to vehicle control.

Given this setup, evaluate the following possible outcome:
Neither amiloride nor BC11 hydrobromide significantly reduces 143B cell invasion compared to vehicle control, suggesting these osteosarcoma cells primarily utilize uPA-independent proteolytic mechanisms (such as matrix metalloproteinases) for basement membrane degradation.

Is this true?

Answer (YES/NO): NO